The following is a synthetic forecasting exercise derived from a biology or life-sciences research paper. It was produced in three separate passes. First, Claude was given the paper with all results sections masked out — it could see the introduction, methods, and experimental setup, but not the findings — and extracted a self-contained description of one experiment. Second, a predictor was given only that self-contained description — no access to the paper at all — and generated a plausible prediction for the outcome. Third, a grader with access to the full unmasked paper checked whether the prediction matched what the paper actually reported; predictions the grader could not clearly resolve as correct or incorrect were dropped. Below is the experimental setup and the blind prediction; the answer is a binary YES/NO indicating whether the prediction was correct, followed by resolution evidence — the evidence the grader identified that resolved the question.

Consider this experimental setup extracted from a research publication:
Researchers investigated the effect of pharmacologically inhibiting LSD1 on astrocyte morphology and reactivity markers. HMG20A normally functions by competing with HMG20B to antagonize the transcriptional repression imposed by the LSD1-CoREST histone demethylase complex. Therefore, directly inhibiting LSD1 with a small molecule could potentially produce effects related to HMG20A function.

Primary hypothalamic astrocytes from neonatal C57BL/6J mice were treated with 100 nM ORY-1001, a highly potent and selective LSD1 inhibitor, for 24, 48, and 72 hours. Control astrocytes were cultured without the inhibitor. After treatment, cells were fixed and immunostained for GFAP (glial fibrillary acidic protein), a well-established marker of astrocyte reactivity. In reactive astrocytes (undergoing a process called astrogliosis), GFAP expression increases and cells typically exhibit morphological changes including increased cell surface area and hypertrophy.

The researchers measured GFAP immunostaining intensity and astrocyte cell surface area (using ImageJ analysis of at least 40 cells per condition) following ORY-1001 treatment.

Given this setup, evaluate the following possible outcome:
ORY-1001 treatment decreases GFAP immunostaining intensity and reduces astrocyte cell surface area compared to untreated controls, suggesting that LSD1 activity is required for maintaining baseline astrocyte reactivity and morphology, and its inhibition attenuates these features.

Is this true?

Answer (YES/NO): NO